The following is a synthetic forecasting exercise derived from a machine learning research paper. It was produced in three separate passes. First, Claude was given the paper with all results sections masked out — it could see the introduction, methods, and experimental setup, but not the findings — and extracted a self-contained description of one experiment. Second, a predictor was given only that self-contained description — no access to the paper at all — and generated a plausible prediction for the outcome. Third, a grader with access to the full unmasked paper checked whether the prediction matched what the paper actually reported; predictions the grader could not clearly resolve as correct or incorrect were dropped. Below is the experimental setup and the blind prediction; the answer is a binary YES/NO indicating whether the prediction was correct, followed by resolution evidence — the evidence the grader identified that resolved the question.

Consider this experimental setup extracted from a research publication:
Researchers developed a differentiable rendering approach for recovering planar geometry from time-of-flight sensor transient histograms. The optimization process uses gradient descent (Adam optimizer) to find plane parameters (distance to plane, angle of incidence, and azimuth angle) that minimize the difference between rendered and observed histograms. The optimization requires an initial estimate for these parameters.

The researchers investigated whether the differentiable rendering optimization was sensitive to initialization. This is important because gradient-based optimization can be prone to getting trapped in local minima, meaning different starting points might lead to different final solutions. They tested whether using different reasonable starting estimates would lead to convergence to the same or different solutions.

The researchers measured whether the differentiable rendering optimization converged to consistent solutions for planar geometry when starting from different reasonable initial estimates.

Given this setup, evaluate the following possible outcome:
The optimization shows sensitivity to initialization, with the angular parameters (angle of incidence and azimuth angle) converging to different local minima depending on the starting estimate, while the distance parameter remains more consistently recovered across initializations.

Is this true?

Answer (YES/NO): NO